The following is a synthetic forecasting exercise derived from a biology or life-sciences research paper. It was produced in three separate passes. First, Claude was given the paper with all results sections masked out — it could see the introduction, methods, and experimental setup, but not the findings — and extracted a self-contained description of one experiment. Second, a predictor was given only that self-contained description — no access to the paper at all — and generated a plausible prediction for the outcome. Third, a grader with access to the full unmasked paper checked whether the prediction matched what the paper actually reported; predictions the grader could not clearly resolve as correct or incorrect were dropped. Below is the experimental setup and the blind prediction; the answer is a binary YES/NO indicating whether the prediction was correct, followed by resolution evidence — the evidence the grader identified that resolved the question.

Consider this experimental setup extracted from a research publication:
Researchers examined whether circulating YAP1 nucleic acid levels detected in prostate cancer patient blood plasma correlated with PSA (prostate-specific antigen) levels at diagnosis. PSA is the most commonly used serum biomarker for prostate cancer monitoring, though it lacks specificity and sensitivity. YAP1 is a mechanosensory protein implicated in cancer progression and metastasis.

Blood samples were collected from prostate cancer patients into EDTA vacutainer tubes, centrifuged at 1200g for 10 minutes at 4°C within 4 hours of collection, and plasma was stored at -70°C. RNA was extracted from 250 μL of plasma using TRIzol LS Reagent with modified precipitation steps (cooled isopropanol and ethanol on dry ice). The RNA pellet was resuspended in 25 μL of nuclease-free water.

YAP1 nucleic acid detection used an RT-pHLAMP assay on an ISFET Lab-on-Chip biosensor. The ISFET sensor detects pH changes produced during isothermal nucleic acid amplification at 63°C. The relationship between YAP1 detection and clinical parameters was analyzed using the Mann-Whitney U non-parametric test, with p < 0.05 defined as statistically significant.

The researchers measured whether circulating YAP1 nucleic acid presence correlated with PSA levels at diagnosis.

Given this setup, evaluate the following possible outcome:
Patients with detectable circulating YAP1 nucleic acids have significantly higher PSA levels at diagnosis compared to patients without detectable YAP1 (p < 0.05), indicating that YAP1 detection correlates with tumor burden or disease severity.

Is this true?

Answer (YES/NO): YES